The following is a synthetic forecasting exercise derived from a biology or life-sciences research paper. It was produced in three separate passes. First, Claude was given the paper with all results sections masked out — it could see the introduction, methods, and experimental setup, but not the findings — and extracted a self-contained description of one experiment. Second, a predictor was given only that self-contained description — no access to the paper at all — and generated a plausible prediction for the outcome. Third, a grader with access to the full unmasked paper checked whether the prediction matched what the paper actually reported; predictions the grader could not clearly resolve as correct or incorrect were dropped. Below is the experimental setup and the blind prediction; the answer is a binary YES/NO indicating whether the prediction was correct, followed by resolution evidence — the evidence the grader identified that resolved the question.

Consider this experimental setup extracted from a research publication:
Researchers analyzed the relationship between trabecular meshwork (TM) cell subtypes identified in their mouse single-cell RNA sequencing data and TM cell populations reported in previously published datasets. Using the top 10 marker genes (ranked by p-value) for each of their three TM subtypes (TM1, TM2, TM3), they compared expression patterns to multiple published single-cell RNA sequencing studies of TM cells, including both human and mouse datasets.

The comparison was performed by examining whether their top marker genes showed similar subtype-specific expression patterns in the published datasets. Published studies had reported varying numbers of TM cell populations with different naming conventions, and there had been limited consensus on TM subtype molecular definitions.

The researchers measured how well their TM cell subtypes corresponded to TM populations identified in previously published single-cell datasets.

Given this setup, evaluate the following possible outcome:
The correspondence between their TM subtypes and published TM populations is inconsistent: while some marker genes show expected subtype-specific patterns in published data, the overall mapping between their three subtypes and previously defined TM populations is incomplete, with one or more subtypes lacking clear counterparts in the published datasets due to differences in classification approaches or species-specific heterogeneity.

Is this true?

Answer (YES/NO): NO